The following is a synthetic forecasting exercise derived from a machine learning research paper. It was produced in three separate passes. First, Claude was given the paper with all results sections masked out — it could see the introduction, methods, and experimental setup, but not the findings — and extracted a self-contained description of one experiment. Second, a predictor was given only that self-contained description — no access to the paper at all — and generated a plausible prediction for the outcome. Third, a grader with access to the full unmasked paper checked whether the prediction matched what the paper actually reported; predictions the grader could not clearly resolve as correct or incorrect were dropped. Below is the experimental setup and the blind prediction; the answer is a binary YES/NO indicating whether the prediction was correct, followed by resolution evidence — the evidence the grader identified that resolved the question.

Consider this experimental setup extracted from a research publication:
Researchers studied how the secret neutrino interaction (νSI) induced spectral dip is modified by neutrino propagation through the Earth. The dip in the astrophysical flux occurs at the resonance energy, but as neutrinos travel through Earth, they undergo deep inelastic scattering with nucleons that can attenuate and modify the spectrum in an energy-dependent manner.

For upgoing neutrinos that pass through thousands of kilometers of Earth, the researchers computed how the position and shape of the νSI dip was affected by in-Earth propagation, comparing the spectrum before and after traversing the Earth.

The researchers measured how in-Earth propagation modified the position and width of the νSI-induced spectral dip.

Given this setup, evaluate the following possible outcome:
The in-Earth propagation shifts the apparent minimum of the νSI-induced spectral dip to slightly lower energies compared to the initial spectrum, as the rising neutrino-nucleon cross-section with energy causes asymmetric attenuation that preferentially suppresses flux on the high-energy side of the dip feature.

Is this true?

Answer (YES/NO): YES